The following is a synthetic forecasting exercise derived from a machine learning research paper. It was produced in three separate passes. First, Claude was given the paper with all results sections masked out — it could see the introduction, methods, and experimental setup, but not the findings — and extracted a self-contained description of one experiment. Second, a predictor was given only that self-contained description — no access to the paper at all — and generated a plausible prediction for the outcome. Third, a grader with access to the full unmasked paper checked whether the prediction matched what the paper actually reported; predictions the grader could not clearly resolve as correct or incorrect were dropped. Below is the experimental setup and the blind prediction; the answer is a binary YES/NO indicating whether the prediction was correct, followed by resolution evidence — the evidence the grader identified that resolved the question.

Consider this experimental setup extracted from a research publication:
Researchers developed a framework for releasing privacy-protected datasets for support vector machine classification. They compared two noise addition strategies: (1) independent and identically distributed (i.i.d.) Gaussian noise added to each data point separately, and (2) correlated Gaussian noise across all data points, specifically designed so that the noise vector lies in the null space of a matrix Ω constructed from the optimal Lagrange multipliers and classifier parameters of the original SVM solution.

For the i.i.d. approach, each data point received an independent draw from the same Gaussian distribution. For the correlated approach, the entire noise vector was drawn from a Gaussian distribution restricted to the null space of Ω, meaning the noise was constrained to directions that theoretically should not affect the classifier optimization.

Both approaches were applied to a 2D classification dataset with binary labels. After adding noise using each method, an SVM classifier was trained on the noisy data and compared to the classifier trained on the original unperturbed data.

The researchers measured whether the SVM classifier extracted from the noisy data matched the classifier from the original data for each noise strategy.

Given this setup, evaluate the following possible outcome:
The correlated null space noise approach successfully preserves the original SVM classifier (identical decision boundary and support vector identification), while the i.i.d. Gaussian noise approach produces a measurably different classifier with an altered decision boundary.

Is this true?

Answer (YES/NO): YES